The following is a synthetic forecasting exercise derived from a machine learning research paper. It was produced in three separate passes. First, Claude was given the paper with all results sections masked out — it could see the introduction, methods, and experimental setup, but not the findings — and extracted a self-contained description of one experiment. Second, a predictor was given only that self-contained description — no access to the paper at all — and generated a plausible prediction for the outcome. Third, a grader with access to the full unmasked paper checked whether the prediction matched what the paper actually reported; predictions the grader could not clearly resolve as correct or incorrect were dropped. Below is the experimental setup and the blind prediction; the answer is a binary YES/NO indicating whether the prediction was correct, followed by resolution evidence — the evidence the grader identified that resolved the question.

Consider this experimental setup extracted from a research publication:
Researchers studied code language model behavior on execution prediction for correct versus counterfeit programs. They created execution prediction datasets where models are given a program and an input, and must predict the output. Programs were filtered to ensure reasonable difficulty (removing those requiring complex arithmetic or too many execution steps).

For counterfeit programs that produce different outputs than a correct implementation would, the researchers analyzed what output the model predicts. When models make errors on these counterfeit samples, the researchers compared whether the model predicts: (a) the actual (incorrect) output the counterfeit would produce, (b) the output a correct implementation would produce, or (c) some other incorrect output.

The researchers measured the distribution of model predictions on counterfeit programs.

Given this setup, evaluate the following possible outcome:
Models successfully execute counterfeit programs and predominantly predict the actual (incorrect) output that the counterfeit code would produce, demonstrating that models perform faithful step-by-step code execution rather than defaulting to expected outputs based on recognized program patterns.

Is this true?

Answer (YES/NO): NO